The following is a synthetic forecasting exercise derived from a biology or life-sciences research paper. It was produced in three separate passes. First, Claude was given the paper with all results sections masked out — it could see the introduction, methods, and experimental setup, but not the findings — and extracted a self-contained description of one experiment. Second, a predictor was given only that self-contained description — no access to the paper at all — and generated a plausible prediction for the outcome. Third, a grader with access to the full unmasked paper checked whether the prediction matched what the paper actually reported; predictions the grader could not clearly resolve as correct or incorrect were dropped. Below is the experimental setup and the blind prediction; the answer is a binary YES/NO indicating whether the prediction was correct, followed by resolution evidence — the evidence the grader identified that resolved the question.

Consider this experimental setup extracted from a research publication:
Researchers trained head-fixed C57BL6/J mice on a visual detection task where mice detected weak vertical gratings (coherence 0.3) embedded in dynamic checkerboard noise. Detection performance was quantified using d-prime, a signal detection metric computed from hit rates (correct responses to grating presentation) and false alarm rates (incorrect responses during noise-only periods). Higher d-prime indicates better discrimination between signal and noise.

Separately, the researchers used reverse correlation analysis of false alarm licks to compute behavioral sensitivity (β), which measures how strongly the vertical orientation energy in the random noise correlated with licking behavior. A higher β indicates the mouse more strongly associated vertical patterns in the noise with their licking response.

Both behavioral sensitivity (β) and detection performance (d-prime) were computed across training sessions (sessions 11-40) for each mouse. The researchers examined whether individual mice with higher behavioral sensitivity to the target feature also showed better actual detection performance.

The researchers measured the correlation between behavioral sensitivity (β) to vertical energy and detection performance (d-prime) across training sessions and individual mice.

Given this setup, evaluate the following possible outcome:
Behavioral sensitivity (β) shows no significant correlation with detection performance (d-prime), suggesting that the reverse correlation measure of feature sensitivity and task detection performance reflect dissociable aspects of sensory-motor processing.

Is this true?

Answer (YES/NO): NO